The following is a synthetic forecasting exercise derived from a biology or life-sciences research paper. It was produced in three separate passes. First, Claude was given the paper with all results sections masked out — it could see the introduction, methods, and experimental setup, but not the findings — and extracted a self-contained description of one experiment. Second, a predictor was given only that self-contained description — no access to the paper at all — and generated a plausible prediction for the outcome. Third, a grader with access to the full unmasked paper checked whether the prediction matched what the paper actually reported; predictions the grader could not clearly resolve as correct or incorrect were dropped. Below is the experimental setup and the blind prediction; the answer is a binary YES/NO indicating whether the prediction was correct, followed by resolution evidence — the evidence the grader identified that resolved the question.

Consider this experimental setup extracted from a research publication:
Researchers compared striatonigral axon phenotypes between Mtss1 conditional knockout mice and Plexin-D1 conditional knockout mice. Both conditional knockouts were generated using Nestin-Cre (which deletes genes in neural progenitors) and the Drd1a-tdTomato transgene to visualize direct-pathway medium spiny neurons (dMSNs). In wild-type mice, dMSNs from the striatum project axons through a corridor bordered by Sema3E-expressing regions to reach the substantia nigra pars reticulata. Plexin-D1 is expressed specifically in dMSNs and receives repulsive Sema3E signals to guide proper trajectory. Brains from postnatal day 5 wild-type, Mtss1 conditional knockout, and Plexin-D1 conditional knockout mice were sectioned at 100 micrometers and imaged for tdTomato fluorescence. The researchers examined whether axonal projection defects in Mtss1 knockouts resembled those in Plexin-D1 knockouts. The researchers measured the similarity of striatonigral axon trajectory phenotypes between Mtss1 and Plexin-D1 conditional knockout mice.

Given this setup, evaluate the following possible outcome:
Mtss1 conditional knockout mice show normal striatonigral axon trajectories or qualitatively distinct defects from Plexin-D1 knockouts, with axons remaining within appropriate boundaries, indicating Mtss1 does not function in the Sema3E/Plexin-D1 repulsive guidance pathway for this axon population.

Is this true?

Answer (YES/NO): NO